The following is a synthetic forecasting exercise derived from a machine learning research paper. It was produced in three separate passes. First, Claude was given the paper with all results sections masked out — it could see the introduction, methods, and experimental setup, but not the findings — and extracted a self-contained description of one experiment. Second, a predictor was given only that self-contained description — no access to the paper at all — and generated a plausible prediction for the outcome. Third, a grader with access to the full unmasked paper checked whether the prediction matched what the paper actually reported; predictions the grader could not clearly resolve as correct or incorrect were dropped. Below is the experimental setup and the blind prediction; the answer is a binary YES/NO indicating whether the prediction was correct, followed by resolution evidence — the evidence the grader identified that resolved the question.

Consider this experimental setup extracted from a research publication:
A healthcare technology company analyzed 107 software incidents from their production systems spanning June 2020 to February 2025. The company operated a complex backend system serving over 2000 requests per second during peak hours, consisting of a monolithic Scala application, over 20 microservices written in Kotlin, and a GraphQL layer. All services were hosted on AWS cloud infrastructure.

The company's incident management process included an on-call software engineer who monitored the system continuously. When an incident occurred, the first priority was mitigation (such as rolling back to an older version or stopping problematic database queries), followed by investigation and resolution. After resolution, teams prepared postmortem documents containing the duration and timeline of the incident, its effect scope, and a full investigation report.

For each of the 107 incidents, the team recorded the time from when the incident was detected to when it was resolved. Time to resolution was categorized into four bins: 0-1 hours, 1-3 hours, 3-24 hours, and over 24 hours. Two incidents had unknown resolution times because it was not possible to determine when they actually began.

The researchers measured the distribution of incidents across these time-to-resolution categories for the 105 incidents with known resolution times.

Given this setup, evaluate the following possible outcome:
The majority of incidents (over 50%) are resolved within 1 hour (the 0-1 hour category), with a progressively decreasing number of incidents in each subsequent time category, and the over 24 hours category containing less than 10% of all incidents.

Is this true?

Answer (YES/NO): YES